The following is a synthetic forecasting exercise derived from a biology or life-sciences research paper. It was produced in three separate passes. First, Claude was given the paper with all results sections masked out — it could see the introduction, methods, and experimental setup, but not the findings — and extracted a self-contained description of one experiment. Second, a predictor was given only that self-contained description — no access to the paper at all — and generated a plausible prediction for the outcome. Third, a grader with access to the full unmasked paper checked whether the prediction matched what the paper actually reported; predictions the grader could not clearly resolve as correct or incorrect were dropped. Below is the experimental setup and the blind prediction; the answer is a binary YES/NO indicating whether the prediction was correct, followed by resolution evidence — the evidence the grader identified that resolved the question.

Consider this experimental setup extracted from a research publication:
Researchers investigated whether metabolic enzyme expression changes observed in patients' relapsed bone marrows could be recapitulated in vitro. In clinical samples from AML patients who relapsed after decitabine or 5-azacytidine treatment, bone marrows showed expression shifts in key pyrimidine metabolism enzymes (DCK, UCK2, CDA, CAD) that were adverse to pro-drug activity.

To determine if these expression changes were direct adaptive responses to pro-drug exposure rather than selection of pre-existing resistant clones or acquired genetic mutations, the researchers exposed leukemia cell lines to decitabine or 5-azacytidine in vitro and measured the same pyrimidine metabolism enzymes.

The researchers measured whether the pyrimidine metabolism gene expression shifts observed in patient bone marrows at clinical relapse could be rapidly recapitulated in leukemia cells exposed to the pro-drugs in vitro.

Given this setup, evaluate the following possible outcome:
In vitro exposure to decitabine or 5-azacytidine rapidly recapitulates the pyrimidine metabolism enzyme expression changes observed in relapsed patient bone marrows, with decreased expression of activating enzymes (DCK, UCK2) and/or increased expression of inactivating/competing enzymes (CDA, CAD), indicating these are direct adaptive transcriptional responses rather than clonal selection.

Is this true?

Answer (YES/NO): NO